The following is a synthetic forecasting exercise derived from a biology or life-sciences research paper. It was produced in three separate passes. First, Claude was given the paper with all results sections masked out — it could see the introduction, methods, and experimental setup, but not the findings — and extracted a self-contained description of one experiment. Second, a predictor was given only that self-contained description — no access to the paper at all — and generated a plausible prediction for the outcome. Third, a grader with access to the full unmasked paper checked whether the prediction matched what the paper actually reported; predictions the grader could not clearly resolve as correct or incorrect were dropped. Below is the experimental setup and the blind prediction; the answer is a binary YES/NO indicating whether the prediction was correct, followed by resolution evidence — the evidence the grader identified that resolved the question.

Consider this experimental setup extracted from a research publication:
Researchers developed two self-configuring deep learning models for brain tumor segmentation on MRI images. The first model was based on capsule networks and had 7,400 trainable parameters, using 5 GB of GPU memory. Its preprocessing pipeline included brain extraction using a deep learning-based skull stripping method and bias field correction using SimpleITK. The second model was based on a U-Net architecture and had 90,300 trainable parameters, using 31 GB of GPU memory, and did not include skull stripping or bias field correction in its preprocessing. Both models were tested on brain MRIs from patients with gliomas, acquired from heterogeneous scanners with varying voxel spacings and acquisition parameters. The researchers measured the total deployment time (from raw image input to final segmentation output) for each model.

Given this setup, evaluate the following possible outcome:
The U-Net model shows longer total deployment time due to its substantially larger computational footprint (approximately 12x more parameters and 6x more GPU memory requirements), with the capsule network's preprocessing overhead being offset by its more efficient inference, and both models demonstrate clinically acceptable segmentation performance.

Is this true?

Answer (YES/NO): NO